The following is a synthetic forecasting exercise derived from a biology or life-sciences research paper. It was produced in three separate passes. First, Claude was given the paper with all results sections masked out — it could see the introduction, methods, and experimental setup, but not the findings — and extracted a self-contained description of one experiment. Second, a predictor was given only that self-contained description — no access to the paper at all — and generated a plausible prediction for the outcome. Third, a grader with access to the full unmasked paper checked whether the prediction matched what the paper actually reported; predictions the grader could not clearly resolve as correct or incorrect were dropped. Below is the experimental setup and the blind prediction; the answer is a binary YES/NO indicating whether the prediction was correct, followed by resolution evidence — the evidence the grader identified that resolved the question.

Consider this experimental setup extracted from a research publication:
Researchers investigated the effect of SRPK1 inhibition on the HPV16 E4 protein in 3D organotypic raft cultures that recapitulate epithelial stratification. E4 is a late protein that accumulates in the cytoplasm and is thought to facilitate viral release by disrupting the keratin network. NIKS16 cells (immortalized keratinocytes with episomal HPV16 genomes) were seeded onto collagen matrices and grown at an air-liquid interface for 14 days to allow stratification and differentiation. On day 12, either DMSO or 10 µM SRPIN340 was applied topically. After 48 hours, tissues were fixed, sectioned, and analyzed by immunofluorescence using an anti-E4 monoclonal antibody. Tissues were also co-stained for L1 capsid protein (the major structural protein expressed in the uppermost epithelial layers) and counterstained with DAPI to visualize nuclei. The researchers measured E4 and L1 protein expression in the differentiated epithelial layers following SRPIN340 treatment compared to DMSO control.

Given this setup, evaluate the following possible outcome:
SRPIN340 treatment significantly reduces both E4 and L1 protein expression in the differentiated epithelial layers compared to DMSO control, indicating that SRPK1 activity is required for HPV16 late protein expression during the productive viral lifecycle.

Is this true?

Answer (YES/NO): YES